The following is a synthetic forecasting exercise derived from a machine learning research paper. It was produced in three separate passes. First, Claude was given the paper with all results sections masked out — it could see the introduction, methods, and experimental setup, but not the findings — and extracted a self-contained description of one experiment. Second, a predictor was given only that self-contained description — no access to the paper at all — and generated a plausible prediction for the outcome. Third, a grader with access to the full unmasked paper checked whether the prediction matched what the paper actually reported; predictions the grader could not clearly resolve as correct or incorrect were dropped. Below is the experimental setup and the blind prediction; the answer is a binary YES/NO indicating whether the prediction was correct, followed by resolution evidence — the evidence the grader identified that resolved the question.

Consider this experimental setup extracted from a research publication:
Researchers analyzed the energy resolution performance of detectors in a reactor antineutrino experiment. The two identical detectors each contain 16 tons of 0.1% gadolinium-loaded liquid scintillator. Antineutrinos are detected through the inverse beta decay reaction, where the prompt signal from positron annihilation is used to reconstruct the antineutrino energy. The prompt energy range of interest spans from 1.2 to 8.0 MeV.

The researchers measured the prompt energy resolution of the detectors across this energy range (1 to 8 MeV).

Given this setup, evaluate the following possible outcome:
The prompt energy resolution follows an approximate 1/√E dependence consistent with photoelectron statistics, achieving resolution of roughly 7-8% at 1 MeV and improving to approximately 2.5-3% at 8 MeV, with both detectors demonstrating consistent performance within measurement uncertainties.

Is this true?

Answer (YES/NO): YES